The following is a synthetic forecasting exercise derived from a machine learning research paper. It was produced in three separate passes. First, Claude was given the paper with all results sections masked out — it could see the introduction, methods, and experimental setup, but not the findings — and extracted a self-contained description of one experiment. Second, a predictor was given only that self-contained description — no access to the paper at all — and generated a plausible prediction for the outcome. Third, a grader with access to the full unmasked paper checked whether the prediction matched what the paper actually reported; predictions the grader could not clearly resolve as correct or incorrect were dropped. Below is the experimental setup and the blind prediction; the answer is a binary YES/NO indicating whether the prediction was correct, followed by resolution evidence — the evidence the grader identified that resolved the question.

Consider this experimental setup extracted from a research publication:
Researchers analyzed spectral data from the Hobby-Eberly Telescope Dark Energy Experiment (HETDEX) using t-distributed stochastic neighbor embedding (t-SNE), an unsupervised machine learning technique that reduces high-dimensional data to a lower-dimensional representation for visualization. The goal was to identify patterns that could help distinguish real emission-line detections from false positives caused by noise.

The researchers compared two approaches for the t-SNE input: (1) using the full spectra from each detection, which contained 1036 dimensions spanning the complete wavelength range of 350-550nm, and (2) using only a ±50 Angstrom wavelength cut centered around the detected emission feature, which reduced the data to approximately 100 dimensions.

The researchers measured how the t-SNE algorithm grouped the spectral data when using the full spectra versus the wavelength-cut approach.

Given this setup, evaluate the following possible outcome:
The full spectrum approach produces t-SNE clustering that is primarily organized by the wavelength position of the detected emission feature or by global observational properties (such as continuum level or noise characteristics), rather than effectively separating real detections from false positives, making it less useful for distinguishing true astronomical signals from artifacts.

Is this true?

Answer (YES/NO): YES